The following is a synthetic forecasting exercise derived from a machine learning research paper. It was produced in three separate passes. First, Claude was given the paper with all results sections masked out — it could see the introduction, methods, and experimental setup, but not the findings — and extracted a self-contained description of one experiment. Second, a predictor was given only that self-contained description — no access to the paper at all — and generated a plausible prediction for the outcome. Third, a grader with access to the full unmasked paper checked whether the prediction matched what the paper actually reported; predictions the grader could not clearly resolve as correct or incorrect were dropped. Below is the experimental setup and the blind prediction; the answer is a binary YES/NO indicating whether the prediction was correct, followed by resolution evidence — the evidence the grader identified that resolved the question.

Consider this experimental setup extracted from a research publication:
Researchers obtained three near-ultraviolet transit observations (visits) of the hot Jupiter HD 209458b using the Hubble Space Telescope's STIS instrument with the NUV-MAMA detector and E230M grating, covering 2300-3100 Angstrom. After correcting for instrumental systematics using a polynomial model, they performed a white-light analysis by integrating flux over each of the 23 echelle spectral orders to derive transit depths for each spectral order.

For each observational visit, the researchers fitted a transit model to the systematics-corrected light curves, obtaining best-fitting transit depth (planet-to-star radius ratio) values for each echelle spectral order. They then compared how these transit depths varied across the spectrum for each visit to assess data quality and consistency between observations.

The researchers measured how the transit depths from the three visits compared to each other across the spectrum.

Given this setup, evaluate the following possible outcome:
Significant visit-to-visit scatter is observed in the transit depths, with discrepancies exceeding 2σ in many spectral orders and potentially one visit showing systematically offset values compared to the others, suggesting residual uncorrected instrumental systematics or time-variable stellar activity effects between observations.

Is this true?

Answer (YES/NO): YES